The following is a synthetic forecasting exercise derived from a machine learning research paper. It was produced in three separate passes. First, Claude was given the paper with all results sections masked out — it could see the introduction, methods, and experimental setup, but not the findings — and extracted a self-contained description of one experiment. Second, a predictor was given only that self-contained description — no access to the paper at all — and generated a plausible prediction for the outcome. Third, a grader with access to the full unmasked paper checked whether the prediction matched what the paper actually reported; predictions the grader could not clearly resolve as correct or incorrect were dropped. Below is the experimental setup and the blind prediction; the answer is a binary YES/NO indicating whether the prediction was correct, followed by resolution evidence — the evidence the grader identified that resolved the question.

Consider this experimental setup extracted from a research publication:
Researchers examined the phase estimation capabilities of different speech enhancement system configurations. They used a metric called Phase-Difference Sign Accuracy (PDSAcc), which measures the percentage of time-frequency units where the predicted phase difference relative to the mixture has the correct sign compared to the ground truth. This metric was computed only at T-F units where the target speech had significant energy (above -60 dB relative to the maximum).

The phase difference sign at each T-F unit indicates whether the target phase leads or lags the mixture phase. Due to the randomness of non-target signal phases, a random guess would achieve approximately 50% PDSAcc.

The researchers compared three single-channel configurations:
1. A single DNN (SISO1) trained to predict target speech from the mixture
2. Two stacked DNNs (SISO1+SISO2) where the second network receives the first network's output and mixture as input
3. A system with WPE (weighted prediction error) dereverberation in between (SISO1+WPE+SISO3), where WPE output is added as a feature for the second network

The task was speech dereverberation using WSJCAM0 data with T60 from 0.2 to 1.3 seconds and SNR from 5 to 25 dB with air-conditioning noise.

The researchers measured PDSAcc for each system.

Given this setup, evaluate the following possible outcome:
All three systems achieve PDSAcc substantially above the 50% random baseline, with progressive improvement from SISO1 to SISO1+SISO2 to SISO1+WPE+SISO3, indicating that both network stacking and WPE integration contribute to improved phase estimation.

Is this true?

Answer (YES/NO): NO